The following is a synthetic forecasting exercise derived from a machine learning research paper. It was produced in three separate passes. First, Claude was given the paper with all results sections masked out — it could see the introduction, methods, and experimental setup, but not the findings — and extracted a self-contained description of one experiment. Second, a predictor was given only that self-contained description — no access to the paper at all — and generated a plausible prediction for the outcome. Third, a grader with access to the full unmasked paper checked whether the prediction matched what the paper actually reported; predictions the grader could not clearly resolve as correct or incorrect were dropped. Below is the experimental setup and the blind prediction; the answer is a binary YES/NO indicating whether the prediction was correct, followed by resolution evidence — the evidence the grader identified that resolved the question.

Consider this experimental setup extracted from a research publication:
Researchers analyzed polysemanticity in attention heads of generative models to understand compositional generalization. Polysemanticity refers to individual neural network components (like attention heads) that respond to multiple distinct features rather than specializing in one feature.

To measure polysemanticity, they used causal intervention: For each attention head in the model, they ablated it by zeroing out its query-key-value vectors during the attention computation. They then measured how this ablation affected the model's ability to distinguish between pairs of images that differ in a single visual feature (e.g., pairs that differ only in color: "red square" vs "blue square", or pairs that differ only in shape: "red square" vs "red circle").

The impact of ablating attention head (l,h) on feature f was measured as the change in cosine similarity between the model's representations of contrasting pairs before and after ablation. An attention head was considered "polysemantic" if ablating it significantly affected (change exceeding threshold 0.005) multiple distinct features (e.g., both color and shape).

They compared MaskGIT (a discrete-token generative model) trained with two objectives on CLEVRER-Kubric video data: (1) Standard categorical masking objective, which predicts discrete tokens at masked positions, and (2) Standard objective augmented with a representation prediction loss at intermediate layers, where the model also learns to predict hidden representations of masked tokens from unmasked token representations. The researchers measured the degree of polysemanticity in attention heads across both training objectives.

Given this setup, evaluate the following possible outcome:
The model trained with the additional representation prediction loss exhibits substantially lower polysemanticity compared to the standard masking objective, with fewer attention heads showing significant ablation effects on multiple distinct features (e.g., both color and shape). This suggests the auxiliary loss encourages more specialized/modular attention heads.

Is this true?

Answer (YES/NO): YES